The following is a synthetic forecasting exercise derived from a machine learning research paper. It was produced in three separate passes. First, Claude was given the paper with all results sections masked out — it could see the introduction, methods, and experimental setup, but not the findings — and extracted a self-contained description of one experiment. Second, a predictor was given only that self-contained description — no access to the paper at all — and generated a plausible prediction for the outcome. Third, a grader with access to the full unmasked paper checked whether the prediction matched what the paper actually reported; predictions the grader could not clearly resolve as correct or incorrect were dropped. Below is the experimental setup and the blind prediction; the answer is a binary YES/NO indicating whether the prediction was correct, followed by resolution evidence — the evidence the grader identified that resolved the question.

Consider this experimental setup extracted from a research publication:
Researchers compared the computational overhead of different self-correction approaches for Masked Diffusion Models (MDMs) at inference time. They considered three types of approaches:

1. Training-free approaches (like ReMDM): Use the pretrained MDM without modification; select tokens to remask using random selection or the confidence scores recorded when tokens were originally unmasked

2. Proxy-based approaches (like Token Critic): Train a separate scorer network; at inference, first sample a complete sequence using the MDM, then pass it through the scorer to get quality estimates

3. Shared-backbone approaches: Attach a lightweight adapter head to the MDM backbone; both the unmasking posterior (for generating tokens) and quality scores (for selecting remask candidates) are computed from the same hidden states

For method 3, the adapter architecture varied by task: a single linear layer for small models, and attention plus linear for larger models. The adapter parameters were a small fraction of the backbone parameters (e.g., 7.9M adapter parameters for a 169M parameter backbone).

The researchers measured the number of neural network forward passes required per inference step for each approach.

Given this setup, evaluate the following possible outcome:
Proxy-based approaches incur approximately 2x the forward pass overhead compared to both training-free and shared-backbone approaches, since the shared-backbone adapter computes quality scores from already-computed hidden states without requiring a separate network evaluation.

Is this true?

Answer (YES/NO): YES